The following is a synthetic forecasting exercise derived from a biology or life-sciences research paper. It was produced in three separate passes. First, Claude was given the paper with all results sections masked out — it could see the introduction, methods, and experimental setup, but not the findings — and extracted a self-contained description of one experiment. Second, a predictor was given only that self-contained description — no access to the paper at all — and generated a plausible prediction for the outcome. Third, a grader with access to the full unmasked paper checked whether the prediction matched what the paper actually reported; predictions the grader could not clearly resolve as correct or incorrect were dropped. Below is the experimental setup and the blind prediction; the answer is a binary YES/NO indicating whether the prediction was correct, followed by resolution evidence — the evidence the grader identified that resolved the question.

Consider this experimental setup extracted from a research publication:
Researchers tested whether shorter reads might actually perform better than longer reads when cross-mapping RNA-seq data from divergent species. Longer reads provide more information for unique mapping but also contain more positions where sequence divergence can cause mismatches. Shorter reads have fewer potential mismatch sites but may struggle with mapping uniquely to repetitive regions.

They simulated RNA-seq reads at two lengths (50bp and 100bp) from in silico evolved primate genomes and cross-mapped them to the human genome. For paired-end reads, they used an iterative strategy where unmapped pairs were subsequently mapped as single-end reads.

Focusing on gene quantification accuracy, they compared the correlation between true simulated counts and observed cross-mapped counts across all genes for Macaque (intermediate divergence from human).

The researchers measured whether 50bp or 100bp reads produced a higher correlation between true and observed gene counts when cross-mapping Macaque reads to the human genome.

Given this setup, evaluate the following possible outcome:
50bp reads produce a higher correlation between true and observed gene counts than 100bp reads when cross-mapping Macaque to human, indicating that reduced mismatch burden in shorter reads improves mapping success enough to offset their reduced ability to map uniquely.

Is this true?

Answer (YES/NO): NO